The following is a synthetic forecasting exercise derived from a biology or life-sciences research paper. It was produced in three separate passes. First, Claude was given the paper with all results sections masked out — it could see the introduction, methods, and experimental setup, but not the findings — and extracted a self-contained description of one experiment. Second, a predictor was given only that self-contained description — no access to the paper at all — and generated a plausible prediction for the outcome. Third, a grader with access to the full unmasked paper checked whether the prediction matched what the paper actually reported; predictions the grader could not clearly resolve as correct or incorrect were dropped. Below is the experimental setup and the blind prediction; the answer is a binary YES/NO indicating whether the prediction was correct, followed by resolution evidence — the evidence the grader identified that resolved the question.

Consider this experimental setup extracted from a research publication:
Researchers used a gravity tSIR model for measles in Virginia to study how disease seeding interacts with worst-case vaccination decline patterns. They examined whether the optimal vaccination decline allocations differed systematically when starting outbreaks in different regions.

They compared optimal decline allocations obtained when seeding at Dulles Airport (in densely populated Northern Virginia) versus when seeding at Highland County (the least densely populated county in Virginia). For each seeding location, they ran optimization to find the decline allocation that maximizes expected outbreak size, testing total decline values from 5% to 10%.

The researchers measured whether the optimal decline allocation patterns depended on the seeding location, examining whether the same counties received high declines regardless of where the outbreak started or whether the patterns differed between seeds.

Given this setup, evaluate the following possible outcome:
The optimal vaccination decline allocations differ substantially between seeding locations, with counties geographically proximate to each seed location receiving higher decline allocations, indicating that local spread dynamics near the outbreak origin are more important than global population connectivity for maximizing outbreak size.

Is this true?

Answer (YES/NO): YES